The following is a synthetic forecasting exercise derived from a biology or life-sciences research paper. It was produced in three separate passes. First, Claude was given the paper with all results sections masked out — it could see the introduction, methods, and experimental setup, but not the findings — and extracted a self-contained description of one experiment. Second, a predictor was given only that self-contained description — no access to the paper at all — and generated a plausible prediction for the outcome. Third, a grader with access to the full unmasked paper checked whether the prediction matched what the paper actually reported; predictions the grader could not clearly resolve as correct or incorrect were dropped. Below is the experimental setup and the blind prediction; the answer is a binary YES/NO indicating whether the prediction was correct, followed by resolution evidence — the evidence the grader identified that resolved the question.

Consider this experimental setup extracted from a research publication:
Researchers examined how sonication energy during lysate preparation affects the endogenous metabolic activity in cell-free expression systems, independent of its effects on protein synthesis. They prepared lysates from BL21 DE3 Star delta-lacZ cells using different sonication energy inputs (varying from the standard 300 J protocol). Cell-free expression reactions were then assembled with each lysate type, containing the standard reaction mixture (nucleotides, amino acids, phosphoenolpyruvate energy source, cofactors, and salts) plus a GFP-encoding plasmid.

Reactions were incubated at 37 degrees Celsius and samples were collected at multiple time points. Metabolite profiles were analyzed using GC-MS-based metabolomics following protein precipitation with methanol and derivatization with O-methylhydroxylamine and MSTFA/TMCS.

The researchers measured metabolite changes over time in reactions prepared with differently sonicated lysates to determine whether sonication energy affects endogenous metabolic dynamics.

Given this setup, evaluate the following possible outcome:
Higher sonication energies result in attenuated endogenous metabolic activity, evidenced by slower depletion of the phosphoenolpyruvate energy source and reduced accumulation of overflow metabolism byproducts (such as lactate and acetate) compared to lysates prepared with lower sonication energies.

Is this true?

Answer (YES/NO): NO